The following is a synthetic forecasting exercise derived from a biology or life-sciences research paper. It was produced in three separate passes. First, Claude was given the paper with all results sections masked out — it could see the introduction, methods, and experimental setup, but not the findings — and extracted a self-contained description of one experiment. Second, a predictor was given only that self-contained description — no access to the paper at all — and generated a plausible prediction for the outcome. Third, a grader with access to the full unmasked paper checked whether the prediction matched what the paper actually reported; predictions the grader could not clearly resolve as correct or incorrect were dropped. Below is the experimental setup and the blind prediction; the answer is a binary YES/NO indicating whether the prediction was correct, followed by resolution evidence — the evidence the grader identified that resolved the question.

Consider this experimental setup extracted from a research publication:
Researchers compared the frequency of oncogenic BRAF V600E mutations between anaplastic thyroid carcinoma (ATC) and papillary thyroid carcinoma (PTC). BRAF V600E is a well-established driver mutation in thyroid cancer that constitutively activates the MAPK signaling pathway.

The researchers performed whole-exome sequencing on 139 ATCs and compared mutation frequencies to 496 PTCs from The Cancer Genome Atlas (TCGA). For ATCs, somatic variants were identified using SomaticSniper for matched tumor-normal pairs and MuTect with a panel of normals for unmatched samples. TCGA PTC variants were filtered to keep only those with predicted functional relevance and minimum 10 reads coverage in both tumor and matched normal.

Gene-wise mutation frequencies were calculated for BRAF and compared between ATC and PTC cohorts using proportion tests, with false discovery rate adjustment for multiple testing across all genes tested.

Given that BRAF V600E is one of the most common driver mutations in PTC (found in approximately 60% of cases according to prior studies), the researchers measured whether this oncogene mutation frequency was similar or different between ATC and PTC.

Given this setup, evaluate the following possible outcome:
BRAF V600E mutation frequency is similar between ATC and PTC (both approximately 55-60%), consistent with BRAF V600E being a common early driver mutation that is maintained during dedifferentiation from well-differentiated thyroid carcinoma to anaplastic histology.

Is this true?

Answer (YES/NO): NO